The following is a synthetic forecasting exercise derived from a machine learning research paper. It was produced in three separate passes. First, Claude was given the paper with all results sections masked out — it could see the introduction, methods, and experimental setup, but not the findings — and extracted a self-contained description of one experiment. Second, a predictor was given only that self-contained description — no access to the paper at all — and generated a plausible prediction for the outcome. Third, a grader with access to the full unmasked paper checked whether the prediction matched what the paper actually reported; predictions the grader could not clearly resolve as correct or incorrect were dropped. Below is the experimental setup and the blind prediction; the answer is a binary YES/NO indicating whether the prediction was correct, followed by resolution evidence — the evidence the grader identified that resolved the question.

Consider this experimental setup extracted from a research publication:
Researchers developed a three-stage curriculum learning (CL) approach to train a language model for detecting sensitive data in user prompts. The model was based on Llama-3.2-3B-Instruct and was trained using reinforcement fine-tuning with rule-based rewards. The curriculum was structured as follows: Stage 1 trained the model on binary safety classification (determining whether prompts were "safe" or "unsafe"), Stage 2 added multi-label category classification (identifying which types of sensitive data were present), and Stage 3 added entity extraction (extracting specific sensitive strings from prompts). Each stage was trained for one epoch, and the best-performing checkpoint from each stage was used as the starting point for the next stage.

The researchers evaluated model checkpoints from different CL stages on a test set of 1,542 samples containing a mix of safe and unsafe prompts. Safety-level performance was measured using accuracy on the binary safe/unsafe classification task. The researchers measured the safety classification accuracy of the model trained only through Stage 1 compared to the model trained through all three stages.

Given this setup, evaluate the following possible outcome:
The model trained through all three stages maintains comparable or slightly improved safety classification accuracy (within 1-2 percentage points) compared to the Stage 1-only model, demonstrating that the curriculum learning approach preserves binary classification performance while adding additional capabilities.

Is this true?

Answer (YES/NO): NO